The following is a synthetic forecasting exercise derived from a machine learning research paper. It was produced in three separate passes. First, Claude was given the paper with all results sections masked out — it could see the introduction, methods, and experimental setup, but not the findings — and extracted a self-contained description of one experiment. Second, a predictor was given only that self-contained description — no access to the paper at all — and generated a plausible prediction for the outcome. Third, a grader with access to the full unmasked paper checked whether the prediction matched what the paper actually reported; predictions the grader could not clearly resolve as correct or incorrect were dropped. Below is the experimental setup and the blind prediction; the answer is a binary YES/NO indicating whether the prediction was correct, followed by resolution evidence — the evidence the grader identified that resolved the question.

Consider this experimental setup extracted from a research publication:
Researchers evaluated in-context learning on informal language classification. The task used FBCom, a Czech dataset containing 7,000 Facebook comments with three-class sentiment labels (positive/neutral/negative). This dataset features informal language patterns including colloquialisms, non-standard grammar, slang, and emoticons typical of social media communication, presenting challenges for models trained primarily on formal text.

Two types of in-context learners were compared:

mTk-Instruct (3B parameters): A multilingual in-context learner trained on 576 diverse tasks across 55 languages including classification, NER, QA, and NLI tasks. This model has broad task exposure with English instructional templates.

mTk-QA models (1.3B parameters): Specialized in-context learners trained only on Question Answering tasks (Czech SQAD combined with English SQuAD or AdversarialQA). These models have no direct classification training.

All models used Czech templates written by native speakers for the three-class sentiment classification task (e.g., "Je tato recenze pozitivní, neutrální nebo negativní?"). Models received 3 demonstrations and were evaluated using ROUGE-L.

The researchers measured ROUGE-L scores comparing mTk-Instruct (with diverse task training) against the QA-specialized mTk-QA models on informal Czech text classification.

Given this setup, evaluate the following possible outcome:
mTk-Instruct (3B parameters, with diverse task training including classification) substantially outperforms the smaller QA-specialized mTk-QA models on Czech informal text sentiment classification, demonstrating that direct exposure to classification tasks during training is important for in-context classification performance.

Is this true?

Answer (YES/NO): NO